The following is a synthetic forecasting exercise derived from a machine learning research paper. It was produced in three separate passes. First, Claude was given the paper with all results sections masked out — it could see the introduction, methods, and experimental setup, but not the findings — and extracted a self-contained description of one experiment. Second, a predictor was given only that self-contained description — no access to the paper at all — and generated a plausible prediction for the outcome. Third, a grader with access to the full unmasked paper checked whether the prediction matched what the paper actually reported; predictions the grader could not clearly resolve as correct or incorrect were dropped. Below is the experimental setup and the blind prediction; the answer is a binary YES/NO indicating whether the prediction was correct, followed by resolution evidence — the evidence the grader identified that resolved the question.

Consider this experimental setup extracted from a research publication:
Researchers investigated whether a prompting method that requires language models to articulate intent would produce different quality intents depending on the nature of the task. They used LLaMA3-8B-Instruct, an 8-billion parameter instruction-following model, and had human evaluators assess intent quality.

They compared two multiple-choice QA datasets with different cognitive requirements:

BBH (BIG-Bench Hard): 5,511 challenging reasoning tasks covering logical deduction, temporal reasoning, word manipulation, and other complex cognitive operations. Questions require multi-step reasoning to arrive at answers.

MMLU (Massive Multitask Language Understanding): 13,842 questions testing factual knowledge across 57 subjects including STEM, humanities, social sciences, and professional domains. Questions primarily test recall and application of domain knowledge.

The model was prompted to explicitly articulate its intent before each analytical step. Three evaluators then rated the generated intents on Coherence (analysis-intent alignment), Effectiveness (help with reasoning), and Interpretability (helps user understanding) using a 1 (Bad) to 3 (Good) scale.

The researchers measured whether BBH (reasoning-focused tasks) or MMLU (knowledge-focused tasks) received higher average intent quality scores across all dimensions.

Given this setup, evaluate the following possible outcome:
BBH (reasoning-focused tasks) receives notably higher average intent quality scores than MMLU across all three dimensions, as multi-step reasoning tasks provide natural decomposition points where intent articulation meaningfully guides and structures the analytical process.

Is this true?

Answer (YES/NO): NO